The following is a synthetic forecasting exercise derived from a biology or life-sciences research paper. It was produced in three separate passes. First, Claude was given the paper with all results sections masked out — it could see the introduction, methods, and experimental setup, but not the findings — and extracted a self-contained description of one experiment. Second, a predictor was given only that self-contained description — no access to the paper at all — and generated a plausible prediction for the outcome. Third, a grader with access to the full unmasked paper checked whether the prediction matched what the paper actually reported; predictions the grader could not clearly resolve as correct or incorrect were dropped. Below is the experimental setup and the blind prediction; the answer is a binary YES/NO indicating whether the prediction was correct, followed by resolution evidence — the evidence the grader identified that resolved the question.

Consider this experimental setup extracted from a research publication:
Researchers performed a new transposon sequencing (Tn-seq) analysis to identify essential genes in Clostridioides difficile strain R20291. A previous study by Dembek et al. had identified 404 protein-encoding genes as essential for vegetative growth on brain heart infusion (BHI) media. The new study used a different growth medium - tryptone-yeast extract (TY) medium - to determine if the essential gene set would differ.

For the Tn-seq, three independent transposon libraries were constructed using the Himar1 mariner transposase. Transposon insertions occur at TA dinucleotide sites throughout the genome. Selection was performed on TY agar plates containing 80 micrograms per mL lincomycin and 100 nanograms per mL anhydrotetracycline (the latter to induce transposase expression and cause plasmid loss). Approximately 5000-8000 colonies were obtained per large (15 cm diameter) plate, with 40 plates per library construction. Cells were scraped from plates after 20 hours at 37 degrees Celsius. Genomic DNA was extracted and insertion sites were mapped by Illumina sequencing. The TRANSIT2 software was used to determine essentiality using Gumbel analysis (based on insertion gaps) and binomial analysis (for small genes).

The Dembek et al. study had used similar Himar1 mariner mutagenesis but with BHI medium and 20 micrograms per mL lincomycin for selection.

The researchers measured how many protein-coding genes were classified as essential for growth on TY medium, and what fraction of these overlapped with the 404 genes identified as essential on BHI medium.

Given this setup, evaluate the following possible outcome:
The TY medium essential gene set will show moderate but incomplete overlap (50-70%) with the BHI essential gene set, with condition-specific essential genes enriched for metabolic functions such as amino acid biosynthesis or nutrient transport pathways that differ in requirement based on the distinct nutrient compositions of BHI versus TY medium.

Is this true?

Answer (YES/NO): NO